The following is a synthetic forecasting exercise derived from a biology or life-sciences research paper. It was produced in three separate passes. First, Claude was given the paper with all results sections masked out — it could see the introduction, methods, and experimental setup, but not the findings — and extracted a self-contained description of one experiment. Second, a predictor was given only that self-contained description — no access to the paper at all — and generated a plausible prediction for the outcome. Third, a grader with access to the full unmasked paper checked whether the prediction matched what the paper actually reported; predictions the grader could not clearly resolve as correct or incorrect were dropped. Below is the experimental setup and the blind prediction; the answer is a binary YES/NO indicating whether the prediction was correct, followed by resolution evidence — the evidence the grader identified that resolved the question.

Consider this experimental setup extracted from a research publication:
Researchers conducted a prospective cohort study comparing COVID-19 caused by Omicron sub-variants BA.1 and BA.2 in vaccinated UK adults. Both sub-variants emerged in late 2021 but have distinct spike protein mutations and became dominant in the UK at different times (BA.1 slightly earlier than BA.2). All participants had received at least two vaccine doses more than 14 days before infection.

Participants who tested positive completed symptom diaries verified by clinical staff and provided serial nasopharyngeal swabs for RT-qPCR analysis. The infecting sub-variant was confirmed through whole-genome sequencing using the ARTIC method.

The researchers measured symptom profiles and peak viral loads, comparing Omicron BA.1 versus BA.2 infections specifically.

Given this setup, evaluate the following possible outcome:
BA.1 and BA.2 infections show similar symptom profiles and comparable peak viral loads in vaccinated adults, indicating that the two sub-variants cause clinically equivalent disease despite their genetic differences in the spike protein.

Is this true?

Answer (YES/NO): NO